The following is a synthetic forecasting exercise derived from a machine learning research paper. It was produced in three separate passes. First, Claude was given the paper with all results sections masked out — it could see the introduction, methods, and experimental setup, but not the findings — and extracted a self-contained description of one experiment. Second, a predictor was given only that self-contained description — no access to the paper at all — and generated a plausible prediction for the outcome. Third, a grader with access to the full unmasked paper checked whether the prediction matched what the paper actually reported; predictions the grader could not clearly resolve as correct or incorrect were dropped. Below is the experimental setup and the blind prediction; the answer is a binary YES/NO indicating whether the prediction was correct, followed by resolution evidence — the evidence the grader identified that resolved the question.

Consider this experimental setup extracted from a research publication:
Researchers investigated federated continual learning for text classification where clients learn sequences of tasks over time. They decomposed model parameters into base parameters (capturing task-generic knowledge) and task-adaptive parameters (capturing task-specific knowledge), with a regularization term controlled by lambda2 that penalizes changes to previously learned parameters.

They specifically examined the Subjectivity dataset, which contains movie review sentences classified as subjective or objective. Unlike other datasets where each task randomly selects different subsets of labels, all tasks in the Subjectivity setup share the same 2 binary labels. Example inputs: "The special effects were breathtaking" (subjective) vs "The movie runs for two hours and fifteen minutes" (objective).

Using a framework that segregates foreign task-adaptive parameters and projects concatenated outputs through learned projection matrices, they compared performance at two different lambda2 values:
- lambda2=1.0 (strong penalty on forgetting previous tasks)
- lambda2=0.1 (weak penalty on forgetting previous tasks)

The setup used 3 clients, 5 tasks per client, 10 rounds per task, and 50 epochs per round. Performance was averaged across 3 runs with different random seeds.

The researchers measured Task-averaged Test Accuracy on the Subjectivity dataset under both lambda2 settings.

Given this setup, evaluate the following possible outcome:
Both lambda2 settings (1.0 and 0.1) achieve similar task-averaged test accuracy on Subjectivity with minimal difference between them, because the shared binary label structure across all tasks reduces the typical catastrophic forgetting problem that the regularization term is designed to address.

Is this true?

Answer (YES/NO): YES